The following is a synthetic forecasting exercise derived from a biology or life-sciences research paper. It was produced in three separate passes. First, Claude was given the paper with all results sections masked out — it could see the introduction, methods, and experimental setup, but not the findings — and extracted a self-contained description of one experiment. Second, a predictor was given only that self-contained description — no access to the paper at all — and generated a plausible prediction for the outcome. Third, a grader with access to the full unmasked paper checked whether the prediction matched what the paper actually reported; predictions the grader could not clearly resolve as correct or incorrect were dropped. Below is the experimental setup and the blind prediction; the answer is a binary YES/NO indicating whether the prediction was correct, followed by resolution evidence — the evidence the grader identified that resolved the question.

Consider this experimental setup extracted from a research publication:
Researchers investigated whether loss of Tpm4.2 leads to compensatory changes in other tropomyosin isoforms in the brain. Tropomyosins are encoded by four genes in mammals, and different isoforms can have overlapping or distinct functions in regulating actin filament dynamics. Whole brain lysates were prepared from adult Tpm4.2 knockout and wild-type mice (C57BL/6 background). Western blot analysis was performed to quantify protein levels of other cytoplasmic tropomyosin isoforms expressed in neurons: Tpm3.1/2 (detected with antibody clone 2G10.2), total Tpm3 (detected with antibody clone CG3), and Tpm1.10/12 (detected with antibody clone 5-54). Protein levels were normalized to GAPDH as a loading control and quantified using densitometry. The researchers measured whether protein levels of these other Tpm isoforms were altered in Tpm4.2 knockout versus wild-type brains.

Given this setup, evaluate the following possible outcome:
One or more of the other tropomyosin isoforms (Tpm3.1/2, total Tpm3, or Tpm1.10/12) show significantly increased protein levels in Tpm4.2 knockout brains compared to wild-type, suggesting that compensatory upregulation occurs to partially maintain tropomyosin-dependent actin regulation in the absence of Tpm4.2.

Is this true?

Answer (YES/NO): NO